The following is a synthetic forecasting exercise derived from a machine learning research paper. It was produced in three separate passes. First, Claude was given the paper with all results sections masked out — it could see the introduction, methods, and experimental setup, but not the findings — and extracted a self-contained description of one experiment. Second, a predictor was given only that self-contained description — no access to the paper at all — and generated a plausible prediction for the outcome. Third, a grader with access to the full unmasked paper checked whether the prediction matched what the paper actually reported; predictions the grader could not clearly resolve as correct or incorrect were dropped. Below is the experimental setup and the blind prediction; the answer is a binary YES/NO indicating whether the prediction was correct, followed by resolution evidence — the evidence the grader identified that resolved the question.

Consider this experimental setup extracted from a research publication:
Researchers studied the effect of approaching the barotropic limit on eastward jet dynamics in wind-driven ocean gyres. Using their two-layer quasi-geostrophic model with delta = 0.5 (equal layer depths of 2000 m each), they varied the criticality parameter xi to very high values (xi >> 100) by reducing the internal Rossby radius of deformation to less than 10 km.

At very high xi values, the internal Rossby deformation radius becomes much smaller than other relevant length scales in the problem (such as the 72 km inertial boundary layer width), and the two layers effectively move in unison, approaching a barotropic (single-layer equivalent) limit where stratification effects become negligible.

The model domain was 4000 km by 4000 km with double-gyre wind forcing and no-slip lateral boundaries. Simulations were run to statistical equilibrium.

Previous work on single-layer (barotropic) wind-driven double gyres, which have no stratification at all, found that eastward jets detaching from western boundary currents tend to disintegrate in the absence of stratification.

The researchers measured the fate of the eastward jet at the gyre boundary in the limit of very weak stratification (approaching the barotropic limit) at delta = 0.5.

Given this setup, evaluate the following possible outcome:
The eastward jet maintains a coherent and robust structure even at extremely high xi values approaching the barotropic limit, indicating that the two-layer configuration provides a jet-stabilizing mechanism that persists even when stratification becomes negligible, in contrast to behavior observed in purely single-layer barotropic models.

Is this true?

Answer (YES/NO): NO